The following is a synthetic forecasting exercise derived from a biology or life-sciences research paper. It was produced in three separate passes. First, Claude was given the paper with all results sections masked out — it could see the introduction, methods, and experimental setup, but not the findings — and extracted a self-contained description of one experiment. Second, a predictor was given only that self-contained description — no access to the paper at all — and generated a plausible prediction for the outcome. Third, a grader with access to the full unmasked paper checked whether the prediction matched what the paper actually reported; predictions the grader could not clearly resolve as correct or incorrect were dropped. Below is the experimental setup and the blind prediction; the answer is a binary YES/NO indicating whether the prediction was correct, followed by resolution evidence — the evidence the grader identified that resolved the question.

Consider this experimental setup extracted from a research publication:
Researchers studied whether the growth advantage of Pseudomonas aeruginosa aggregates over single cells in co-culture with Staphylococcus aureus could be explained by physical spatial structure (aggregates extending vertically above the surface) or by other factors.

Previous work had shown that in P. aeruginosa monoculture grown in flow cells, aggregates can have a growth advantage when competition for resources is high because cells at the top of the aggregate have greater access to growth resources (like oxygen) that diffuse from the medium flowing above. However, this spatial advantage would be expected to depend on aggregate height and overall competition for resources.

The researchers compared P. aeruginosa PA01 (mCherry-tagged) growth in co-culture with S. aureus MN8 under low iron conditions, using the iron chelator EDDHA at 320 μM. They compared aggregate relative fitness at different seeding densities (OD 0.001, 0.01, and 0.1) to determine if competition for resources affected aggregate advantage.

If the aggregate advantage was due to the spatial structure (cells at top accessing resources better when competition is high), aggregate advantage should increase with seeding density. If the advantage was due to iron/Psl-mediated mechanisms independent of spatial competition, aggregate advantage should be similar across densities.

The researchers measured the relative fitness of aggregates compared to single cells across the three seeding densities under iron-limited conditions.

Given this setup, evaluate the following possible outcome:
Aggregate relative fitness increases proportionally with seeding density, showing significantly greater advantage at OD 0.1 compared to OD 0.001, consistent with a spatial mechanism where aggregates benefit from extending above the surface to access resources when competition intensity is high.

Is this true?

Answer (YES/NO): NO